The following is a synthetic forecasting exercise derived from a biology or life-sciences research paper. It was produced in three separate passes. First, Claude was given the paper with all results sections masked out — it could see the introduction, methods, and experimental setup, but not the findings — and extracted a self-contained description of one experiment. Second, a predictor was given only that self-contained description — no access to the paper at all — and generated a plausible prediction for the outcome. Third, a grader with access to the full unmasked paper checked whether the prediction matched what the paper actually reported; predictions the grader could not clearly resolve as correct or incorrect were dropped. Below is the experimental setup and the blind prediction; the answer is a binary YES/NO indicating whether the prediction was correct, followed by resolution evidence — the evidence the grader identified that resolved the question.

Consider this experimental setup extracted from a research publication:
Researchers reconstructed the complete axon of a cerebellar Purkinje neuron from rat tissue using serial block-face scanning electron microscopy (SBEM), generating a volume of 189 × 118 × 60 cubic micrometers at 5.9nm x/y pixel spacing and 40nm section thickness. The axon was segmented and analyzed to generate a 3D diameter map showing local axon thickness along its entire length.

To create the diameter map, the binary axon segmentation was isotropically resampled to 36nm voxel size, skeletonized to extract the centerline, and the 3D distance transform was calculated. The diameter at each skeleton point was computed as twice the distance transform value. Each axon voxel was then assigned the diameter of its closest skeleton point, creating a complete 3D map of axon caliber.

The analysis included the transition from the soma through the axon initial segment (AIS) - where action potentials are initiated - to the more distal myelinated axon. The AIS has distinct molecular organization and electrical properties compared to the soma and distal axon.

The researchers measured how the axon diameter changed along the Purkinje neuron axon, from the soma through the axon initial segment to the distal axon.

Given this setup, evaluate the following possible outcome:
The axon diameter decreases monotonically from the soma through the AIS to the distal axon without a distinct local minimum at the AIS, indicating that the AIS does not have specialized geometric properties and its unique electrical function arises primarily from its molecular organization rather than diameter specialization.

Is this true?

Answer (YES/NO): NO